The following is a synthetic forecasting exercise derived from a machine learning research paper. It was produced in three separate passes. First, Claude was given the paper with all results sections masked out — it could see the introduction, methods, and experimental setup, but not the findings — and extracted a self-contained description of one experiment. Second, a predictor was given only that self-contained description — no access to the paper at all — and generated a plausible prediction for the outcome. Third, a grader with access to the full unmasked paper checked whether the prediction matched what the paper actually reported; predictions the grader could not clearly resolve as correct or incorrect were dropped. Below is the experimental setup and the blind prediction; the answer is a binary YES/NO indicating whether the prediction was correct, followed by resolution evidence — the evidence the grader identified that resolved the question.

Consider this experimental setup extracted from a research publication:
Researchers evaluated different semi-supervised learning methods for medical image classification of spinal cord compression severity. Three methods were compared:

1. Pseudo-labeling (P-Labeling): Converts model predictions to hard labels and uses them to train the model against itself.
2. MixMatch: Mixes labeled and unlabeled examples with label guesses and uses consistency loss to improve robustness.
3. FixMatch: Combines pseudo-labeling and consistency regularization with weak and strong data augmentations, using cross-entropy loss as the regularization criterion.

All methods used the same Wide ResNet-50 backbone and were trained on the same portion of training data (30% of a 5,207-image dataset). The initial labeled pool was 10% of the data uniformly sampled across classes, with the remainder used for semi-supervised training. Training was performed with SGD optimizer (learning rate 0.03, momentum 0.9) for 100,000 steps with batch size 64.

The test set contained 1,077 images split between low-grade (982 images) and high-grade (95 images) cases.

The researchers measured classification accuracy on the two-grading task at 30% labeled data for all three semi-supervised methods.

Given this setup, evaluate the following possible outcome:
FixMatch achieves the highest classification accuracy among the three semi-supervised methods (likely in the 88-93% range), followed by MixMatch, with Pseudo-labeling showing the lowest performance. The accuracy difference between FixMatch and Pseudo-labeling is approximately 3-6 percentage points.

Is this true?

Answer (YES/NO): YES